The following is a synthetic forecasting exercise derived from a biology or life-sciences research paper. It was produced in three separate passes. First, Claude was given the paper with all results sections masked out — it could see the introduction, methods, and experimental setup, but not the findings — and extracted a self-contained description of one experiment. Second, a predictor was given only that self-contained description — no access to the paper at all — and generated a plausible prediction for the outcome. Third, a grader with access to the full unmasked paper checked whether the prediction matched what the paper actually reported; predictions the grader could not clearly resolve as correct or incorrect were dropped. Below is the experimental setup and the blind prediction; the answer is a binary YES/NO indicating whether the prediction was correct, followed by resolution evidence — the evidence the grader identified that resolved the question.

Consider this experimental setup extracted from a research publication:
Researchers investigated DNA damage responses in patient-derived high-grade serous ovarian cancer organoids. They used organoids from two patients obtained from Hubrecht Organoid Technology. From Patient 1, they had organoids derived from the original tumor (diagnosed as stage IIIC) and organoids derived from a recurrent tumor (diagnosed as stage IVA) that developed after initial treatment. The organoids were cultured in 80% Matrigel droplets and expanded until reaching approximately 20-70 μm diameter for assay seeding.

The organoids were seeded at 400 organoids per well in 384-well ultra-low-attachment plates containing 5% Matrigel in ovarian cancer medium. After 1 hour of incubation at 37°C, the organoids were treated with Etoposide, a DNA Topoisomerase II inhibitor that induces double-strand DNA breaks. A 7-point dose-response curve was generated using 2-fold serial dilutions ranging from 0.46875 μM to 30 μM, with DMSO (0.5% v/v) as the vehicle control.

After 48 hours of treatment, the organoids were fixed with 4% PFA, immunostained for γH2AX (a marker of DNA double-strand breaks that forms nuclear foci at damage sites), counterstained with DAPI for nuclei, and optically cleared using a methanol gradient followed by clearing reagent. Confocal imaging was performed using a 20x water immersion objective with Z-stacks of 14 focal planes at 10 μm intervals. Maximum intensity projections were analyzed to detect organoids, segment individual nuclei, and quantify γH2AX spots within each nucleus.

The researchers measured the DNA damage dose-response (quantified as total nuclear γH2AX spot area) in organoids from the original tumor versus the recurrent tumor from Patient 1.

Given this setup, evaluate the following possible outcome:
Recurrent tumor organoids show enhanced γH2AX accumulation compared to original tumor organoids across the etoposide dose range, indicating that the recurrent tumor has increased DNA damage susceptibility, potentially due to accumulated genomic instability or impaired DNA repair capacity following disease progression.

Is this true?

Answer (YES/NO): NO